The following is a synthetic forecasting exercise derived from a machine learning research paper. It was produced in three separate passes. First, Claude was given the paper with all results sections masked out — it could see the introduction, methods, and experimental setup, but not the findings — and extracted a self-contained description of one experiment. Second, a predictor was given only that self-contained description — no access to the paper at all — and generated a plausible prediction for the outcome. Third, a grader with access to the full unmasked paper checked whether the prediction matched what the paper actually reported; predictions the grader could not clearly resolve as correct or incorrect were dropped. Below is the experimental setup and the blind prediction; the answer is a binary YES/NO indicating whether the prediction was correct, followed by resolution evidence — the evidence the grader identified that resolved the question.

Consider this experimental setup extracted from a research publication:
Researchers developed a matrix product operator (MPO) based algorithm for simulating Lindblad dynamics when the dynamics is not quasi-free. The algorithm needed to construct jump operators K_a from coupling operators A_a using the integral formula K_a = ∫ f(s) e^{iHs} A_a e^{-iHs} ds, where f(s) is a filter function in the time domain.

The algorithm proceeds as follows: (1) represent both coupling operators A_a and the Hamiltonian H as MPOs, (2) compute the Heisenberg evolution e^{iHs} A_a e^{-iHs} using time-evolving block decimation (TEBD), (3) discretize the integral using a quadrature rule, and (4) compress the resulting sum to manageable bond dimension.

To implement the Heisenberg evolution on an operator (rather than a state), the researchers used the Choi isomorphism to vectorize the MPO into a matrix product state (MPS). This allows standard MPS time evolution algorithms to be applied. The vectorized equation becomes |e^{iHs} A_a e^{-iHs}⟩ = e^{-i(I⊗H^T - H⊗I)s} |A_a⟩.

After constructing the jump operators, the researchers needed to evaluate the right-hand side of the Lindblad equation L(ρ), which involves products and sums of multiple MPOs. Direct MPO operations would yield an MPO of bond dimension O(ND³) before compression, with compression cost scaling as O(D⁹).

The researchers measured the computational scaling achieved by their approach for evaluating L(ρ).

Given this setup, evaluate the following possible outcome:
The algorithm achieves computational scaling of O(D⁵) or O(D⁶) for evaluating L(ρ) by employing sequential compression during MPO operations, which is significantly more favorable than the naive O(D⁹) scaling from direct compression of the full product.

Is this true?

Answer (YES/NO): NO